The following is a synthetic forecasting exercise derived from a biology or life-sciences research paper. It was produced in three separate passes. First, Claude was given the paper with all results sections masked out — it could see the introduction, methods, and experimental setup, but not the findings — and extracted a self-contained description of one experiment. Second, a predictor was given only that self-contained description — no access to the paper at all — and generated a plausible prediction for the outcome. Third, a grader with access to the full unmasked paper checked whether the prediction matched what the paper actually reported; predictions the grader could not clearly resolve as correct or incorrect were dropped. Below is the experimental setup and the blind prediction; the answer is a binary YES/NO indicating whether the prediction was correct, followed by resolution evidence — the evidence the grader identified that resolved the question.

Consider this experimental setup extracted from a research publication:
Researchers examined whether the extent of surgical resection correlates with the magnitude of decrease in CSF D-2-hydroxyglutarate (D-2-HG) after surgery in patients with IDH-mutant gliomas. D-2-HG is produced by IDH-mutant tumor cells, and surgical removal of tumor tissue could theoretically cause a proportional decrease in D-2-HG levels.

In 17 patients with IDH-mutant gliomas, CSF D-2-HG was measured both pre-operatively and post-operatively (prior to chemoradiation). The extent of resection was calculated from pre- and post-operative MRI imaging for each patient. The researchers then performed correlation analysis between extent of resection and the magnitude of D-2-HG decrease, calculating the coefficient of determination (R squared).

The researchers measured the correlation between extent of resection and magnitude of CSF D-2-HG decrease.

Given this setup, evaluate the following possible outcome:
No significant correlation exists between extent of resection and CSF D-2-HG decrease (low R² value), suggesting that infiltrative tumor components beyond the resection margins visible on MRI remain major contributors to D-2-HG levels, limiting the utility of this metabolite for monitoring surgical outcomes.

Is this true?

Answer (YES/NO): YES